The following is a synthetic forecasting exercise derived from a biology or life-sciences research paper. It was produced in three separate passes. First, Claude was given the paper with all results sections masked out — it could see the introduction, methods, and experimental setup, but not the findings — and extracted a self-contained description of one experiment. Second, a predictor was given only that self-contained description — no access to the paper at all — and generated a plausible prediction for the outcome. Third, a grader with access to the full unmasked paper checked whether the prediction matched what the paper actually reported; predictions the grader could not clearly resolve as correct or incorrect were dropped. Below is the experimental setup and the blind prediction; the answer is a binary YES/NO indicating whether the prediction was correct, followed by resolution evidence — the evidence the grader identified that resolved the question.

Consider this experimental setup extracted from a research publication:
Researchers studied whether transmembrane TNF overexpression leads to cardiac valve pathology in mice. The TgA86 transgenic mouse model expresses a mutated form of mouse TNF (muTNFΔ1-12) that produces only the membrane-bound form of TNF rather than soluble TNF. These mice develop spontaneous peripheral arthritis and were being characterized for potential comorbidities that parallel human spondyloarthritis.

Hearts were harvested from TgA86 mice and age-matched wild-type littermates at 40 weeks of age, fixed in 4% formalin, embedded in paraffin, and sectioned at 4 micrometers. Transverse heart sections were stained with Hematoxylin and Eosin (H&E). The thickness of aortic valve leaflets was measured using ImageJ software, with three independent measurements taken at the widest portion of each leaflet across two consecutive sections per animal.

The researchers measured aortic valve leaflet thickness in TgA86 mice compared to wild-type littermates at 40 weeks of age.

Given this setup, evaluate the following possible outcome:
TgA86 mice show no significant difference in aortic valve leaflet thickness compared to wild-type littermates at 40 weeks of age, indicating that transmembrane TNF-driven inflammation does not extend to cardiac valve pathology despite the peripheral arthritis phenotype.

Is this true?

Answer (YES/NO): NO